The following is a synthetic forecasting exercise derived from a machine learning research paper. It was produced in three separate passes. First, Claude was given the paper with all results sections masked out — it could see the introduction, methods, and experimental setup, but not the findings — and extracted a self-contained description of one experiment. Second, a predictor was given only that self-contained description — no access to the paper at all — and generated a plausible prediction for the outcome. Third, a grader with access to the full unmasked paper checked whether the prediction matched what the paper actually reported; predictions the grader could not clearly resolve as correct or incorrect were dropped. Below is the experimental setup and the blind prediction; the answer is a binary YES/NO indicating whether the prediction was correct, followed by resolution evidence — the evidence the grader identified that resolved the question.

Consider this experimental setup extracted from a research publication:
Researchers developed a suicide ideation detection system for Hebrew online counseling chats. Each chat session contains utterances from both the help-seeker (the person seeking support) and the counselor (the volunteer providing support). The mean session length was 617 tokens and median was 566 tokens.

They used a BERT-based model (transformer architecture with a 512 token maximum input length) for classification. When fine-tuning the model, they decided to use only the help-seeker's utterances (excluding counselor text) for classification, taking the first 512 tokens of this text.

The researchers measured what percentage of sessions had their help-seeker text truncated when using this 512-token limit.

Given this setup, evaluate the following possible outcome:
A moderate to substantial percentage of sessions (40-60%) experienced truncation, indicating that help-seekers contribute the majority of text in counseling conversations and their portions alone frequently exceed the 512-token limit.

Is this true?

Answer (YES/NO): NO